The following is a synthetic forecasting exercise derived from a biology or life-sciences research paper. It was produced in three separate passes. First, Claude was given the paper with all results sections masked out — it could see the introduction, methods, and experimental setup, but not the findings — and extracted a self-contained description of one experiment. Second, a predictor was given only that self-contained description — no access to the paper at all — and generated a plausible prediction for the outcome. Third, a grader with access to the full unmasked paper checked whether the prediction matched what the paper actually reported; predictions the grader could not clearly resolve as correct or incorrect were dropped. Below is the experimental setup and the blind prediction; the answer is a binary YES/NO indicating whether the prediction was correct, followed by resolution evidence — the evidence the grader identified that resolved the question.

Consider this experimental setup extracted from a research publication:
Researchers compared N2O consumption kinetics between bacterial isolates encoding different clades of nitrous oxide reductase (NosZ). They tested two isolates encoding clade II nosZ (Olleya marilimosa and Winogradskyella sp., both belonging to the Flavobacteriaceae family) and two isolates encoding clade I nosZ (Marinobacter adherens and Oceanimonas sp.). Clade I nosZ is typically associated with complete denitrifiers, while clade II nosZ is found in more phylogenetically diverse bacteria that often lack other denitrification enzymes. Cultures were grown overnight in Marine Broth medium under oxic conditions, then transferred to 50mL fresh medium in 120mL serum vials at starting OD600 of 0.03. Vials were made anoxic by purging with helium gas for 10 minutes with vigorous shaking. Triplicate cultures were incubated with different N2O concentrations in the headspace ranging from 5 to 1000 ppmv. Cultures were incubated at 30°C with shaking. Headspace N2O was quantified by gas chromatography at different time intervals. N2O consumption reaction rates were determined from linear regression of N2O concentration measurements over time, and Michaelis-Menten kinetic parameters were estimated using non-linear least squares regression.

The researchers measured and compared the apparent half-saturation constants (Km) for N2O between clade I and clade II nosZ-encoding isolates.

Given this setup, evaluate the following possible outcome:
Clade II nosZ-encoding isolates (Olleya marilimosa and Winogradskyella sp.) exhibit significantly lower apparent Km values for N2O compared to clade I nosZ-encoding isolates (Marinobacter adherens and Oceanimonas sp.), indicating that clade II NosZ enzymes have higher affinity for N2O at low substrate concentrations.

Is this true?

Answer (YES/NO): YES